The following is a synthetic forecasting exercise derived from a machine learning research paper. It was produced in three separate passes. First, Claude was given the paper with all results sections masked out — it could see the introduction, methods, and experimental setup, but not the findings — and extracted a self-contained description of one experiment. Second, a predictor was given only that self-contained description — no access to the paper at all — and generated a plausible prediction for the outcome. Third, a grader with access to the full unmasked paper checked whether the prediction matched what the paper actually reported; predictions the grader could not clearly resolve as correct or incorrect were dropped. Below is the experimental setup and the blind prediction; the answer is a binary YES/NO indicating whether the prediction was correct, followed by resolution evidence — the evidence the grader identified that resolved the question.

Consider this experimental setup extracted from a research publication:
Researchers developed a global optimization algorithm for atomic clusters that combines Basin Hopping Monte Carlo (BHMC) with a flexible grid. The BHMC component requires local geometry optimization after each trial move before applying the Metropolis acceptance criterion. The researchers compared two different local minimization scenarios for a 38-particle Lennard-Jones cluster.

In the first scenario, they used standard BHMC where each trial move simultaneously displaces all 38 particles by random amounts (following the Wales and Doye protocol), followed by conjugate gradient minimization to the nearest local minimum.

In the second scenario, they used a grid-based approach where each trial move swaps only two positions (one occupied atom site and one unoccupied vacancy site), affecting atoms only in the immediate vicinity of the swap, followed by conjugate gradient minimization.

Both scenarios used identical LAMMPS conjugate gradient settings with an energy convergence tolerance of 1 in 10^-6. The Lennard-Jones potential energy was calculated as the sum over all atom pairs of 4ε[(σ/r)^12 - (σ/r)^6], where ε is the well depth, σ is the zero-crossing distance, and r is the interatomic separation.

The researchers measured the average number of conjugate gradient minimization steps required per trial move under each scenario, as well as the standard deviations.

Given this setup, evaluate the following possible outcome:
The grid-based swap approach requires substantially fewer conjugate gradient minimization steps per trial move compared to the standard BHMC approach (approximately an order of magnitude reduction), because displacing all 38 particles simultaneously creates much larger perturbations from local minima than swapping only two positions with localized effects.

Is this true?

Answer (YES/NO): NO